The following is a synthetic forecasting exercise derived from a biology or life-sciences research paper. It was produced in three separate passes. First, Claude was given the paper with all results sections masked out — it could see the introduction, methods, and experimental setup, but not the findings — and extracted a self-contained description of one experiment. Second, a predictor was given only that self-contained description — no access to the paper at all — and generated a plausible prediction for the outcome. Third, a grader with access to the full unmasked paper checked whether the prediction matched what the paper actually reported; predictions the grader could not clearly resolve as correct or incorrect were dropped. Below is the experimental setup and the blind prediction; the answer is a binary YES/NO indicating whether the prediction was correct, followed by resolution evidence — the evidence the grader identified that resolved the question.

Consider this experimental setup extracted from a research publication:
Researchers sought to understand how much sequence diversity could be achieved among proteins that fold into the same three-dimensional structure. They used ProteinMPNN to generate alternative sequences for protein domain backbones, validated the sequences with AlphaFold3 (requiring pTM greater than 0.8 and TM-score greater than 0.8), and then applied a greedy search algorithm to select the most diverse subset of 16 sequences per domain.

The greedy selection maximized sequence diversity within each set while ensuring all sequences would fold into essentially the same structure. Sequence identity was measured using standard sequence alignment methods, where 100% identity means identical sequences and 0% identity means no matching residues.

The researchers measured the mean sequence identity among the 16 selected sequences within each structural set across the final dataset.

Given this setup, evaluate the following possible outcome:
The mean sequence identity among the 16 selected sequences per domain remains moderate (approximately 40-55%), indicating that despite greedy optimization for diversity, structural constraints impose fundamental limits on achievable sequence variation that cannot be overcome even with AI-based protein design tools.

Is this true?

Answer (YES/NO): NO